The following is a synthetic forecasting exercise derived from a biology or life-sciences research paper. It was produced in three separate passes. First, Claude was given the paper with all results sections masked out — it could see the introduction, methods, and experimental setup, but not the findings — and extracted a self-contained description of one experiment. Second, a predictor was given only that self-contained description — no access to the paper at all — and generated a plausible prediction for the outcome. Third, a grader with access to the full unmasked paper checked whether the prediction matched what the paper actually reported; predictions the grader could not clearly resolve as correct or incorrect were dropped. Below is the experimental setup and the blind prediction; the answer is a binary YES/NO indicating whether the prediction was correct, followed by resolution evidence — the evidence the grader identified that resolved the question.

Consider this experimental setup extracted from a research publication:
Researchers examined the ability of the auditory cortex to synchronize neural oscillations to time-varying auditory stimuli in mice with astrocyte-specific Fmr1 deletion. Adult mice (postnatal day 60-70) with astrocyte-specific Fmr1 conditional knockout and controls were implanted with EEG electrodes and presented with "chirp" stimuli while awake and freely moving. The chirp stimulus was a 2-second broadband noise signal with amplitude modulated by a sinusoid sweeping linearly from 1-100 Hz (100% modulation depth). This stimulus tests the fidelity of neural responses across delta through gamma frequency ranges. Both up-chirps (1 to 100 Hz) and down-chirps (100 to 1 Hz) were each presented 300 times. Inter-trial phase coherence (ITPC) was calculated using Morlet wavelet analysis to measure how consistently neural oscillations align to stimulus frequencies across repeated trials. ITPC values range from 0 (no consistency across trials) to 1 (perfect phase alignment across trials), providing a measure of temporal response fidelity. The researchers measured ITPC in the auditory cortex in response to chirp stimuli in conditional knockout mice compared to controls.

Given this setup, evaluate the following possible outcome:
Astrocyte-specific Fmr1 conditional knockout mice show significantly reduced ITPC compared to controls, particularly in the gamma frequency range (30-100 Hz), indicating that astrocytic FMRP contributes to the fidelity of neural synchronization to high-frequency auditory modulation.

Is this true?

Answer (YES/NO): YES